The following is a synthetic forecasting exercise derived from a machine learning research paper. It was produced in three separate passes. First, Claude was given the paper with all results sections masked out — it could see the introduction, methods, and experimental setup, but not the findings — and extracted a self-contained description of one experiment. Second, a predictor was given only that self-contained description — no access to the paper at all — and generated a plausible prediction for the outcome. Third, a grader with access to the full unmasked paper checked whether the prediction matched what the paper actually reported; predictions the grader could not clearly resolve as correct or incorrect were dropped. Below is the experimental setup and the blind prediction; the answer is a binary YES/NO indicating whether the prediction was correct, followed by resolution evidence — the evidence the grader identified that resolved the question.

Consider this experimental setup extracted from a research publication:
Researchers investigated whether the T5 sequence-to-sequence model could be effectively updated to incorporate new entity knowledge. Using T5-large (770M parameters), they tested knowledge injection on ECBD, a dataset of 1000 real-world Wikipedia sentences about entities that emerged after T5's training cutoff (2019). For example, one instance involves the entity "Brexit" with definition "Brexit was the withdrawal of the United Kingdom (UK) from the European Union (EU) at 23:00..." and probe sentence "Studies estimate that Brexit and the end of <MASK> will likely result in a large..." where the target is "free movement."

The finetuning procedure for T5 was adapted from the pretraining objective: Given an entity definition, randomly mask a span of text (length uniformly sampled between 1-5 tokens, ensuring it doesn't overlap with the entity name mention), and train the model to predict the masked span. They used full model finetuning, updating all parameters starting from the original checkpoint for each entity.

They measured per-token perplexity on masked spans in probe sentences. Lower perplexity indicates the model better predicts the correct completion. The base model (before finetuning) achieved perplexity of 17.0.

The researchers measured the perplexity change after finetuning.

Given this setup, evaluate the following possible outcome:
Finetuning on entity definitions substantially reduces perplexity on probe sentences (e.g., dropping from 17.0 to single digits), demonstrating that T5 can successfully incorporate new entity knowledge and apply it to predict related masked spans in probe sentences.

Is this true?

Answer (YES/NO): NO